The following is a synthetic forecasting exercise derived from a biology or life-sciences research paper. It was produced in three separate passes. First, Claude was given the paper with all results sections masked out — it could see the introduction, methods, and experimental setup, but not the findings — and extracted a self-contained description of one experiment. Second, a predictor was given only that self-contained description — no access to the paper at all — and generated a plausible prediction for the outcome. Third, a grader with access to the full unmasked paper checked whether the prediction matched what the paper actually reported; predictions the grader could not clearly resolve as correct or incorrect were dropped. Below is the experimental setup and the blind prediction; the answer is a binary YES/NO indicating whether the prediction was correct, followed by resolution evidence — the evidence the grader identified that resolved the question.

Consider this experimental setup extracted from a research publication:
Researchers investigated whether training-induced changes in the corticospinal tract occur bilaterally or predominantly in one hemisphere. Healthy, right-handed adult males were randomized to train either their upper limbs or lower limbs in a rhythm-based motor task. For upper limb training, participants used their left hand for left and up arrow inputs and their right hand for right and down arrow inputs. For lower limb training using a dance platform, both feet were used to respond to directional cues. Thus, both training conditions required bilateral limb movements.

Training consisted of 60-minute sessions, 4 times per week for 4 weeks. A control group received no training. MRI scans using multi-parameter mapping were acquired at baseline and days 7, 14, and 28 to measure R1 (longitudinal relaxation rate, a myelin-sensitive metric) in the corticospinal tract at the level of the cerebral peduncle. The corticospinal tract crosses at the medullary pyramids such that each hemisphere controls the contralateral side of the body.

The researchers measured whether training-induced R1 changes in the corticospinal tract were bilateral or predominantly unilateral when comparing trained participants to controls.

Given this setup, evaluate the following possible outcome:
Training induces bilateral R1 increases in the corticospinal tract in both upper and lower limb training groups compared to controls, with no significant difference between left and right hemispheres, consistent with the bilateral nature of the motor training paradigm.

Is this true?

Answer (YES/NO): NO